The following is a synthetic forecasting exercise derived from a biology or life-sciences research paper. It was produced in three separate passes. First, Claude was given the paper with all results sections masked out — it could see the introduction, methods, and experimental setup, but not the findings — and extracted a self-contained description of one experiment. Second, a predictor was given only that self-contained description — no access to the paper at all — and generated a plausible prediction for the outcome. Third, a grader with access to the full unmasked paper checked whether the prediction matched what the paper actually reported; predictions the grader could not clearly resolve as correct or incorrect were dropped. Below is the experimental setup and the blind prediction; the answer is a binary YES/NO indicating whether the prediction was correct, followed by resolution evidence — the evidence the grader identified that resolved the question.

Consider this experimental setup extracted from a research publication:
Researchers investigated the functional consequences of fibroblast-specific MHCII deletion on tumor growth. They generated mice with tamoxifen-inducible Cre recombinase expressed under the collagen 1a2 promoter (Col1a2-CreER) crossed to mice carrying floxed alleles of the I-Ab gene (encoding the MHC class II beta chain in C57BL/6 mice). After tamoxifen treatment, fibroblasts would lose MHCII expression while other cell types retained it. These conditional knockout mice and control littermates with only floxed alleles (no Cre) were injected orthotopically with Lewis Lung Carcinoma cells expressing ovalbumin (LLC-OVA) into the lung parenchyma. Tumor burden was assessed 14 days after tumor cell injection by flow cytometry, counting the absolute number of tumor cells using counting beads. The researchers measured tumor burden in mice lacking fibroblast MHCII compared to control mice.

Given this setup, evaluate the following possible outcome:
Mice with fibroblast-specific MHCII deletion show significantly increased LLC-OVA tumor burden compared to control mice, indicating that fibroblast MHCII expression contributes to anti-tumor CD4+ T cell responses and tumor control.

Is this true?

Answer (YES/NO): YES